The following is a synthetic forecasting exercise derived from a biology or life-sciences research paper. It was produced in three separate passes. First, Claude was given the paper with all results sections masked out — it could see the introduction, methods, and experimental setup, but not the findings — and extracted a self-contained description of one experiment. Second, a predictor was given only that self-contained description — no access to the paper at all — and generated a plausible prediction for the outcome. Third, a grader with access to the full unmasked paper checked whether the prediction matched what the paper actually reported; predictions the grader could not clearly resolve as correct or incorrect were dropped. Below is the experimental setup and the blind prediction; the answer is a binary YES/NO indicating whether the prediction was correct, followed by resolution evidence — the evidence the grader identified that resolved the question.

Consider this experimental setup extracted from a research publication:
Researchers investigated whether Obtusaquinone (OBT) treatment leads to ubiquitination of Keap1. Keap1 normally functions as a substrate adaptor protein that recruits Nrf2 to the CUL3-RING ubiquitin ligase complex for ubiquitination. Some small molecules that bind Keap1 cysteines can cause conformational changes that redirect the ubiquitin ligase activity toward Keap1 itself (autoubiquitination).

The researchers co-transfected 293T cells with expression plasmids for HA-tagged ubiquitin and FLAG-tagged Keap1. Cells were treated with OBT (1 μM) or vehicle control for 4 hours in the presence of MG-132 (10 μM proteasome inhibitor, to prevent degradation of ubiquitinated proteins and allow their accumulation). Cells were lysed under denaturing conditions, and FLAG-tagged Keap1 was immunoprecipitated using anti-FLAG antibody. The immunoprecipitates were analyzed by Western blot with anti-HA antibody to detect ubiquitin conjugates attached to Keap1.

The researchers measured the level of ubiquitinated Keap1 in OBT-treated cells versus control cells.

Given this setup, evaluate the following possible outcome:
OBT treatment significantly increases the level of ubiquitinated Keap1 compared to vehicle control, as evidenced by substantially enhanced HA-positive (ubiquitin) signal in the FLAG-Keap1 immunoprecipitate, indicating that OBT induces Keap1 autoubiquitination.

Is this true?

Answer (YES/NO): YES